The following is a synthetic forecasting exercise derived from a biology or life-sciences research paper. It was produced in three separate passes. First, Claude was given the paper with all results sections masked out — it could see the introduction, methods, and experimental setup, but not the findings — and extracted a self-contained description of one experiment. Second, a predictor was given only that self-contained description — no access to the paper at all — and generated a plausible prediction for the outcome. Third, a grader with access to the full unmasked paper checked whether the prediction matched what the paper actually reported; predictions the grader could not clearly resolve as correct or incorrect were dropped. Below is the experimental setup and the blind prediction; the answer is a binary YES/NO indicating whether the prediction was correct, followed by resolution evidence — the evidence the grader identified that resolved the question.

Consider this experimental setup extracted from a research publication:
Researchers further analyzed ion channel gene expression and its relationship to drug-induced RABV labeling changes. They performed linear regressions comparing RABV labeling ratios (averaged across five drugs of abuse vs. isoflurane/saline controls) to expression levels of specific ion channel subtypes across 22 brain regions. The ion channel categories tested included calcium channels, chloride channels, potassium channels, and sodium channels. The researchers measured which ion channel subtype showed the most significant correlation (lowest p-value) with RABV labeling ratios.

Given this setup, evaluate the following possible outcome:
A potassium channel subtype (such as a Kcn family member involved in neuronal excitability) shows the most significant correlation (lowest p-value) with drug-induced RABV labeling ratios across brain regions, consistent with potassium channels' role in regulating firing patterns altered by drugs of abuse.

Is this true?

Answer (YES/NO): NO